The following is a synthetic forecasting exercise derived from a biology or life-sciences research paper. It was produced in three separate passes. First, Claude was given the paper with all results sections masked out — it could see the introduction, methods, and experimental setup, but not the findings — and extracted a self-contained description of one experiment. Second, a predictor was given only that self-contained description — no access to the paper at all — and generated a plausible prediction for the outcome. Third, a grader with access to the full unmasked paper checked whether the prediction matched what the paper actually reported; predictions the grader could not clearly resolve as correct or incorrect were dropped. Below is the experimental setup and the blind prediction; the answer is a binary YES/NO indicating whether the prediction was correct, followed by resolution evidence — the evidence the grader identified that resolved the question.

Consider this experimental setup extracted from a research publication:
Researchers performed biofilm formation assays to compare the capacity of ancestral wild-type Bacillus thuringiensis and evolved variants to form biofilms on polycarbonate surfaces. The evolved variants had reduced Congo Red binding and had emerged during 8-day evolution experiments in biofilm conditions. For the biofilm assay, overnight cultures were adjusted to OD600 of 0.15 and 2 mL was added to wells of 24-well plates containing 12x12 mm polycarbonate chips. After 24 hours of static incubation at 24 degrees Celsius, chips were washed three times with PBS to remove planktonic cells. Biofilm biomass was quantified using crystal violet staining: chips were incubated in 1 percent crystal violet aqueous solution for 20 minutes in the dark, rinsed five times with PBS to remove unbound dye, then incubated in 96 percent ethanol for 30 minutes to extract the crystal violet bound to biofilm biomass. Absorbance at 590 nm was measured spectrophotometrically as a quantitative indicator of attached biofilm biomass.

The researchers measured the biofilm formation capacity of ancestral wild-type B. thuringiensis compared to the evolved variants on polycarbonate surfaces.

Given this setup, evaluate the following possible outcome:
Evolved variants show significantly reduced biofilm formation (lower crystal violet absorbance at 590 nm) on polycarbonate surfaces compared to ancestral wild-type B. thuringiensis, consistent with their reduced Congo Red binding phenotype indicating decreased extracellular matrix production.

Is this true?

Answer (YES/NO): NO